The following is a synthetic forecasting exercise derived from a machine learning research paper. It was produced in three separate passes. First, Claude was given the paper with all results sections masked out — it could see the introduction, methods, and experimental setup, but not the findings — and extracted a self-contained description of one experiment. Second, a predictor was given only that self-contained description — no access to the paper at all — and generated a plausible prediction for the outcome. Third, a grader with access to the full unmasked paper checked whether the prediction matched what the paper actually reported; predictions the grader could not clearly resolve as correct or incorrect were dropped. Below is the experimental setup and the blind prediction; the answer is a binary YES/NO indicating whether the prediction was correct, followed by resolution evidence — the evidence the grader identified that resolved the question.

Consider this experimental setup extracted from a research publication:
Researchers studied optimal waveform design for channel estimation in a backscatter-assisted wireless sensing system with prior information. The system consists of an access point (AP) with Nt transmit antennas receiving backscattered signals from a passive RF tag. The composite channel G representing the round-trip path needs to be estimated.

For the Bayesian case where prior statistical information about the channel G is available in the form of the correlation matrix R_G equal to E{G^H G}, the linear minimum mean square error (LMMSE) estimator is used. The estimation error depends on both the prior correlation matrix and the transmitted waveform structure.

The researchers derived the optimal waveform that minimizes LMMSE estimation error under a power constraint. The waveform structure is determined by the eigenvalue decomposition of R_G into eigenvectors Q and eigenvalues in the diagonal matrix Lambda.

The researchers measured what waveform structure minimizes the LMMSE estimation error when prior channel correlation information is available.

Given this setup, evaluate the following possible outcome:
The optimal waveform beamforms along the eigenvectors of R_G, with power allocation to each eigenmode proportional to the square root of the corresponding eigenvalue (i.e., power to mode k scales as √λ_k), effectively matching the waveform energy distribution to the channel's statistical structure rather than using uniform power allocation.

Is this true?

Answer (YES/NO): NO